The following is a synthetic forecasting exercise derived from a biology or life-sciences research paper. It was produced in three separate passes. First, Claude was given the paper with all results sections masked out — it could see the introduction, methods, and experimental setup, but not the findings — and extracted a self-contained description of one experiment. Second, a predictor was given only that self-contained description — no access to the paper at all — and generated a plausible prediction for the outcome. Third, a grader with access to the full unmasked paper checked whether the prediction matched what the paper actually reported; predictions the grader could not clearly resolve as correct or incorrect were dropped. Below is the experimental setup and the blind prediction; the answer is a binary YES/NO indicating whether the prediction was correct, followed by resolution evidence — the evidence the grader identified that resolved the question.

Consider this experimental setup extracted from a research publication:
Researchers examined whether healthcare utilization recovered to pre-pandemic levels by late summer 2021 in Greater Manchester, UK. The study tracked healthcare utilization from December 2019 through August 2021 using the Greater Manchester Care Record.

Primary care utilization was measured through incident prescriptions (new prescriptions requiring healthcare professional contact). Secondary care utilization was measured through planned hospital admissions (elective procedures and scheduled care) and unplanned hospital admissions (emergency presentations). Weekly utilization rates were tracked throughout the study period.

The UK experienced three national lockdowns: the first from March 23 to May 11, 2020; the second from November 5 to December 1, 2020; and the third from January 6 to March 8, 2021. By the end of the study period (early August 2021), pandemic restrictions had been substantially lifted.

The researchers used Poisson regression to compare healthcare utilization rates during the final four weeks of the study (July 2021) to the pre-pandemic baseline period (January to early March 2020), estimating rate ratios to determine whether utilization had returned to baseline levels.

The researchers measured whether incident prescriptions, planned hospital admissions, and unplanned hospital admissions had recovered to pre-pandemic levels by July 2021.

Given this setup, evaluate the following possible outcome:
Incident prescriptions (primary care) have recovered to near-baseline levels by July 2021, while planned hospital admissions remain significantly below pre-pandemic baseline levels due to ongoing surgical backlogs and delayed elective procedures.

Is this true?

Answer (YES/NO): NO